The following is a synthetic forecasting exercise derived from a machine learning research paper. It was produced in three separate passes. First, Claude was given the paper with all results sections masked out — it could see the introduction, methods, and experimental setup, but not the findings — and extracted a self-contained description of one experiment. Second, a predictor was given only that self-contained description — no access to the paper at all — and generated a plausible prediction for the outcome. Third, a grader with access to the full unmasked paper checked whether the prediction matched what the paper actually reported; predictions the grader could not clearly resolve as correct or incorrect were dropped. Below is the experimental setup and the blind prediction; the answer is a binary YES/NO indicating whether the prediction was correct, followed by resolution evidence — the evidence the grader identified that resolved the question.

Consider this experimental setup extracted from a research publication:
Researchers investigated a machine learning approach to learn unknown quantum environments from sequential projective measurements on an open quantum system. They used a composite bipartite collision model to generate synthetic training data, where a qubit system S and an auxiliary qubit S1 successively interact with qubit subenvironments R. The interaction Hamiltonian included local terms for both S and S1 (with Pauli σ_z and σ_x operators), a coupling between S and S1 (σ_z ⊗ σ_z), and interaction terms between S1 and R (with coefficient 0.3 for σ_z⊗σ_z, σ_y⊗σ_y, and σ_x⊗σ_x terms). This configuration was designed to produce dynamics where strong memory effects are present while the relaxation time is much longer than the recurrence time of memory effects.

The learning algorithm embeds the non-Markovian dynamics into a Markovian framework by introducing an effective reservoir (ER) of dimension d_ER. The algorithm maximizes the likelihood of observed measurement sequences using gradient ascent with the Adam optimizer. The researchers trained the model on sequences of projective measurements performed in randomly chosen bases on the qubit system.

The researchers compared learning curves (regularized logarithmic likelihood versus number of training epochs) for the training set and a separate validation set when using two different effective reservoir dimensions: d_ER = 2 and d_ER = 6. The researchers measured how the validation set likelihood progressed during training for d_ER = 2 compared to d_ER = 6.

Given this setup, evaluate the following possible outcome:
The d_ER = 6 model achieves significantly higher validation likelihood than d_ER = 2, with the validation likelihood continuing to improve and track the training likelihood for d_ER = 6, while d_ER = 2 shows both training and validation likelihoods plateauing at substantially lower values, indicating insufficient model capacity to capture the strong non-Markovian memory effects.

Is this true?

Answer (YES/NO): NO